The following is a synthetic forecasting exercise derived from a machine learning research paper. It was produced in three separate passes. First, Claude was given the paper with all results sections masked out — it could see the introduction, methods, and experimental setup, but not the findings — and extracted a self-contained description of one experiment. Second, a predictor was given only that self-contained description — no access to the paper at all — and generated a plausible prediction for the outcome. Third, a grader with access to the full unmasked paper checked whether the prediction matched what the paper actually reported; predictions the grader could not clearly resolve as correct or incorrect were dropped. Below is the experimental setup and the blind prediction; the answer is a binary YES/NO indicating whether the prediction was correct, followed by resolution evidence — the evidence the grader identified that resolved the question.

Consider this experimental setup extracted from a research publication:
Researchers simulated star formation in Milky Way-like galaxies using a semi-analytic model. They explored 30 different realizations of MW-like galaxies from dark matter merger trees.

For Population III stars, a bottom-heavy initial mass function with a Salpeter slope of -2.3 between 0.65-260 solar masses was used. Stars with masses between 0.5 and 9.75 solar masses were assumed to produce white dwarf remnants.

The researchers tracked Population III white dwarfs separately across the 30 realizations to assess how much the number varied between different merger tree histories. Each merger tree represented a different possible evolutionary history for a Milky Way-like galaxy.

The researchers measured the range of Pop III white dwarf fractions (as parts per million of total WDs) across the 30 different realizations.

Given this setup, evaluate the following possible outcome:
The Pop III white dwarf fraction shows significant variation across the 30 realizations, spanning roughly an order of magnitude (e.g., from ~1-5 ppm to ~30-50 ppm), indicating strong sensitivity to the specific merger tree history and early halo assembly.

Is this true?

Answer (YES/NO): NO